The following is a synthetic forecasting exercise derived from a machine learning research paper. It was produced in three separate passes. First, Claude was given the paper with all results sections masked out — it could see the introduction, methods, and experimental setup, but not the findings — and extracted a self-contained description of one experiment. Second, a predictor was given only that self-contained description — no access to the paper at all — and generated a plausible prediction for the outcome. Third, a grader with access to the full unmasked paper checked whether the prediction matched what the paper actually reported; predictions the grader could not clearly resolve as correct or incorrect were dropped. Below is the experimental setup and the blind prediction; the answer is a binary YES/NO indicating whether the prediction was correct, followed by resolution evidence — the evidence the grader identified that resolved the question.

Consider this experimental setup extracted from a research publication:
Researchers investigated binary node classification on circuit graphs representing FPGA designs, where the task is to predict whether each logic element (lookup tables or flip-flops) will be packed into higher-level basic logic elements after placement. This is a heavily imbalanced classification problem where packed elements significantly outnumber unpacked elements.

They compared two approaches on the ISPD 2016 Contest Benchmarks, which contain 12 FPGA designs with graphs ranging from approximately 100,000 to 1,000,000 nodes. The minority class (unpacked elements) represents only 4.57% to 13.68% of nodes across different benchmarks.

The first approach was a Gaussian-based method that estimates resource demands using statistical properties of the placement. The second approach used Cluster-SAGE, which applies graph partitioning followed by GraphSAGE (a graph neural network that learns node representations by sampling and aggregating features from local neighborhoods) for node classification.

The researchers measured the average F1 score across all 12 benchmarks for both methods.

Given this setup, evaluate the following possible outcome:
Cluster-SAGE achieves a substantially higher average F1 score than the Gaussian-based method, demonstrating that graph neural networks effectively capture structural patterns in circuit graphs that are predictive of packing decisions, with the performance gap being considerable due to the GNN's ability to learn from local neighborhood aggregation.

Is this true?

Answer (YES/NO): YES